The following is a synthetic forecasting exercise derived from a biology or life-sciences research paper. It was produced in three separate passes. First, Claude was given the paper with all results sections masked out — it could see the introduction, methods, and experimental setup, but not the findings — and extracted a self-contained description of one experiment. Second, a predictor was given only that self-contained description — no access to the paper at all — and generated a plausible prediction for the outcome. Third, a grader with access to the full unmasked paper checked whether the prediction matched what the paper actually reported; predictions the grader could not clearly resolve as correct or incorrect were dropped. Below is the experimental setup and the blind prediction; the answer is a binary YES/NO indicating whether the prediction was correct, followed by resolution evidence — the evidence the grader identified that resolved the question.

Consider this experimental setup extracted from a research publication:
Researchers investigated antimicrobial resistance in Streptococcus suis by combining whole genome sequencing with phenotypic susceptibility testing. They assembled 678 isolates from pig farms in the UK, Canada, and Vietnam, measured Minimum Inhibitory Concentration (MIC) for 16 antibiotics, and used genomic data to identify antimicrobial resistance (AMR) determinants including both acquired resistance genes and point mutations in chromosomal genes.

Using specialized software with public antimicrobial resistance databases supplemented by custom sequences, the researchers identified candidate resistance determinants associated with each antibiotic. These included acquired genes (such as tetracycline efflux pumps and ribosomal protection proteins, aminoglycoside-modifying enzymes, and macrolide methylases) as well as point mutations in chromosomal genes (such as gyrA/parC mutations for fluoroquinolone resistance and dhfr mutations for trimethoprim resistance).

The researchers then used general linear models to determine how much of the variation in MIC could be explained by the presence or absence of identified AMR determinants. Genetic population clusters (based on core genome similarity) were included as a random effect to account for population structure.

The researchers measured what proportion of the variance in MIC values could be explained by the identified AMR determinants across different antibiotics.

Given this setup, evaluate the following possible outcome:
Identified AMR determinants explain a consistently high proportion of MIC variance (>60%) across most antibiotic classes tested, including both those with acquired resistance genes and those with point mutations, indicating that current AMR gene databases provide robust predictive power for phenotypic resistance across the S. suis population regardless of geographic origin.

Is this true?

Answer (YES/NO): NO